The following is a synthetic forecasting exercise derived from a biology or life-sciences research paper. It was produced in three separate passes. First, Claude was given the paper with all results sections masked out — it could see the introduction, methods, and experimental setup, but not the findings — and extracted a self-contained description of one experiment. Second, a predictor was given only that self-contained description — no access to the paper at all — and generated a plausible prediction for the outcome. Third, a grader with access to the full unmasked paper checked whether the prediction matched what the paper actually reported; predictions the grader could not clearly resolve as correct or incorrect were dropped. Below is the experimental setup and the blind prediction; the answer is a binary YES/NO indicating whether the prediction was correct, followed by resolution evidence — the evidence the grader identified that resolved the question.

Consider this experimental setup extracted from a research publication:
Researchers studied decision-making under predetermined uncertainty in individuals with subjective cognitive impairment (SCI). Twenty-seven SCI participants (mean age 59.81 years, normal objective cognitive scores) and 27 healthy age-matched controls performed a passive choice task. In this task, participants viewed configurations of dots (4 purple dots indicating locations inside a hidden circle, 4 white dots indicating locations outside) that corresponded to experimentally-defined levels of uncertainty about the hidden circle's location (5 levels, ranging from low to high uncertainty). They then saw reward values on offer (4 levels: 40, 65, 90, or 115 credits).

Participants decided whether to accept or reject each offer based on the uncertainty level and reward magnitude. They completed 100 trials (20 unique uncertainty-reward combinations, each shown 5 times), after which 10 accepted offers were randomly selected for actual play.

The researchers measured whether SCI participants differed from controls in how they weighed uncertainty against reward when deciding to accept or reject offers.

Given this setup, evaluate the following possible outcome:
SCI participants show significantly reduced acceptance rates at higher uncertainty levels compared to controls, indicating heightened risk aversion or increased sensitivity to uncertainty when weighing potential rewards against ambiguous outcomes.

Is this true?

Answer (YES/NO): NO